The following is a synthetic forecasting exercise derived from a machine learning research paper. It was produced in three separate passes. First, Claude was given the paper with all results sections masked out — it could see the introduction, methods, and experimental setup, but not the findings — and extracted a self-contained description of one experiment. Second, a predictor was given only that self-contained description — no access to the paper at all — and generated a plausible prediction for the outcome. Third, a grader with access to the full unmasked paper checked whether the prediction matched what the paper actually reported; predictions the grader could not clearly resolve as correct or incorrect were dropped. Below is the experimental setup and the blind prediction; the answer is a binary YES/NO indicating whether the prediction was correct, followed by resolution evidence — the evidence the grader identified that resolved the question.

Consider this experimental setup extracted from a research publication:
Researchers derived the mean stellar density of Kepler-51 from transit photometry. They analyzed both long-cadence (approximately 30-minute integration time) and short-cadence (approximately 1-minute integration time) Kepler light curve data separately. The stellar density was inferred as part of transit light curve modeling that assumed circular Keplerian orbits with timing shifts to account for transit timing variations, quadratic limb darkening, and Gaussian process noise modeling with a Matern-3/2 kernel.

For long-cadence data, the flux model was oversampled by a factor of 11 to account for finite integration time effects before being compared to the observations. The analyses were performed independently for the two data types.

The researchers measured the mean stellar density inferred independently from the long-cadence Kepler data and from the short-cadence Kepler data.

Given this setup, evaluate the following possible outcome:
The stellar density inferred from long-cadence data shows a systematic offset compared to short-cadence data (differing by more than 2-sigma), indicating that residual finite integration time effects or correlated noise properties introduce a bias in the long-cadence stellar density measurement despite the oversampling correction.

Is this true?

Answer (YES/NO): NO